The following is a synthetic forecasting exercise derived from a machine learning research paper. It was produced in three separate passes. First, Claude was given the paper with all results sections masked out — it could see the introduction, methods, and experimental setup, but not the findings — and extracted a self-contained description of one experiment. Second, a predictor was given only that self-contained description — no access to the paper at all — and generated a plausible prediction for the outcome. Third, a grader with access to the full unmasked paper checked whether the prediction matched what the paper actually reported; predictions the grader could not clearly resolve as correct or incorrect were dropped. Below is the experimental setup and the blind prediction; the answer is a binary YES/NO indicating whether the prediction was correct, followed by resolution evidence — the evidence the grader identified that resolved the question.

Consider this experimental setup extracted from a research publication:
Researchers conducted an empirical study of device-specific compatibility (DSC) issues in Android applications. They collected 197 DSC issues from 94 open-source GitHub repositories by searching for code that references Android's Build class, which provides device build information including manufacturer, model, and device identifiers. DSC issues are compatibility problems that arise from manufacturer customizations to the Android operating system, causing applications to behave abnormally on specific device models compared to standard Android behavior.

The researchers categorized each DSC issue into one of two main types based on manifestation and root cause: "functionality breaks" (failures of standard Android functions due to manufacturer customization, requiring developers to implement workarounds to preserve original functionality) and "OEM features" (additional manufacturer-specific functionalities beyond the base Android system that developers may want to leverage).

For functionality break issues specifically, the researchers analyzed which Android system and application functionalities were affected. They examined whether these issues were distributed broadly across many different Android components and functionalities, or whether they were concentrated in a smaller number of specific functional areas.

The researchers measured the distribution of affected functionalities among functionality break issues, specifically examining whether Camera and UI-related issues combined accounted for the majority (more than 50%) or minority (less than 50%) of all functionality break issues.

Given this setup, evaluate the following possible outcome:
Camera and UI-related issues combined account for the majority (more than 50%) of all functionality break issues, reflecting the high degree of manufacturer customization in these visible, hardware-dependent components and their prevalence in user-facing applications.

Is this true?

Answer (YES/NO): YES